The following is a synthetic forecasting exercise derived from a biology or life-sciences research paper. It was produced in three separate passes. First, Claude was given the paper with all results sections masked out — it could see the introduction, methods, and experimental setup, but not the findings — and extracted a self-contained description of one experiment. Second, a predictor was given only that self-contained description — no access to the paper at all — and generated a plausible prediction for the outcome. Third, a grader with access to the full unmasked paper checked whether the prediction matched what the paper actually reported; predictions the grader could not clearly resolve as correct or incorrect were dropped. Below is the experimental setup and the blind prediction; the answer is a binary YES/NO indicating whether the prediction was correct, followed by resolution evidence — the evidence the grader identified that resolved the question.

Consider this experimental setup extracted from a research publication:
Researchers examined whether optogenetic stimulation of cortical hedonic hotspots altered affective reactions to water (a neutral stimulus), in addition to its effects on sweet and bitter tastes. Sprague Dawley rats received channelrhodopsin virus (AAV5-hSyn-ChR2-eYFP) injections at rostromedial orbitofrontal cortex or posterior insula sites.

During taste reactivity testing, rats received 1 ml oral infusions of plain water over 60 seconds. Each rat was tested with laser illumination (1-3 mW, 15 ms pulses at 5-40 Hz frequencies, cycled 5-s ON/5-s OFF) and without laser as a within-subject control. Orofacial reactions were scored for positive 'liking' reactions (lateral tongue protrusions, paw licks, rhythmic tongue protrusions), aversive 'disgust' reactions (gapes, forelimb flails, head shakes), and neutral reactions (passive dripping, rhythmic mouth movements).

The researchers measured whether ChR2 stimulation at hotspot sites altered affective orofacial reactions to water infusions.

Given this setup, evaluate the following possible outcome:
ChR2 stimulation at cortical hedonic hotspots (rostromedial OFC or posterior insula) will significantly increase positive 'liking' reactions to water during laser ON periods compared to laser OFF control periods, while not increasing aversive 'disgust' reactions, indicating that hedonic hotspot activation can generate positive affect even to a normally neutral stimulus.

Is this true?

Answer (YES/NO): YES